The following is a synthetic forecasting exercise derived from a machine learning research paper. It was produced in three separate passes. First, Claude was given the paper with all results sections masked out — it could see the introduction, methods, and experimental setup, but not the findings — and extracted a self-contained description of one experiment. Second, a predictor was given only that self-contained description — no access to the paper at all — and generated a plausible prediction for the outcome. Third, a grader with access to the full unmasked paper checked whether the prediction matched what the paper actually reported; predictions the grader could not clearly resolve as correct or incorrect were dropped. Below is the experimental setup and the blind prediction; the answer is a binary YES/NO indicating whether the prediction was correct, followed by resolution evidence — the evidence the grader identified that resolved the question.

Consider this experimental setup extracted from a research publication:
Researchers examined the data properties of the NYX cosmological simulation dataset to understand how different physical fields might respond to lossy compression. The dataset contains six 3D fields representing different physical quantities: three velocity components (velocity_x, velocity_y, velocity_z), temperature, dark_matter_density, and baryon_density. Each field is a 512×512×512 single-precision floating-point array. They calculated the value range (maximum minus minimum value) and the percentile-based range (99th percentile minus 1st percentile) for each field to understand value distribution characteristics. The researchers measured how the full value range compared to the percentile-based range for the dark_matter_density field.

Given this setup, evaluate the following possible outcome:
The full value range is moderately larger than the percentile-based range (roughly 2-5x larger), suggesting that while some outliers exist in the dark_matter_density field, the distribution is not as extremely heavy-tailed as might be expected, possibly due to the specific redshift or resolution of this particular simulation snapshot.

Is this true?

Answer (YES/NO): NO